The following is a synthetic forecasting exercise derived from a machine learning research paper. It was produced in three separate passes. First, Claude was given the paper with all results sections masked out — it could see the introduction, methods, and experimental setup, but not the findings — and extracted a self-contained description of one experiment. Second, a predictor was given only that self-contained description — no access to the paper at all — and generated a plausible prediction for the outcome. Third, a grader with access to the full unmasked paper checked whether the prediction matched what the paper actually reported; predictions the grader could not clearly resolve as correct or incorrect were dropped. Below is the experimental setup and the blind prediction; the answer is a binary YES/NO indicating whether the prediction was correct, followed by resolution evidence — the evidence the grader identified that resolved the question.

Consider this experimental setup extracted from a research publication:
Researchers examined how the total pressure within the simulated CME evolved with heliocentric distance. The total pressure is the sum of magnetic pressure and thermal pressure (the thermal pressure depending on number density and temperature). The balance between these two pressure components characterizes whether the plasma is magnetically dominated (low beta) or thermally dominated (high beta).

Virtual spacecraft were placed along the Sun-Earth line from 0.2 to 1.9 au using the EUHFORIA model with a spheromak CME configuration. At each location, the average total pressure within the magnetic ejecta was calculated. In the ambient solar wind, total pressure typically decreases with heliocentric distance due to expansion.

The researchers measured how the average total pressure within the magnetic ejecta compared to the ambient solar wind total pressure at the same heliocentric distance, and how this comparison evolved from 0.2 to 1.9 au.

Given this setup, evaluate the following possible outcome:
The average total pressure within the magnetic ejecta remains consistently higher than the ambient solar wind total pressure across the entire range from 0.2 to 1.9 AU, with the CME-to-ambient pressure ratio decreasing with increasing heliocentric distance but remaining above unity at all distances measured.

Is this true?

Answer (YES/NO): YES